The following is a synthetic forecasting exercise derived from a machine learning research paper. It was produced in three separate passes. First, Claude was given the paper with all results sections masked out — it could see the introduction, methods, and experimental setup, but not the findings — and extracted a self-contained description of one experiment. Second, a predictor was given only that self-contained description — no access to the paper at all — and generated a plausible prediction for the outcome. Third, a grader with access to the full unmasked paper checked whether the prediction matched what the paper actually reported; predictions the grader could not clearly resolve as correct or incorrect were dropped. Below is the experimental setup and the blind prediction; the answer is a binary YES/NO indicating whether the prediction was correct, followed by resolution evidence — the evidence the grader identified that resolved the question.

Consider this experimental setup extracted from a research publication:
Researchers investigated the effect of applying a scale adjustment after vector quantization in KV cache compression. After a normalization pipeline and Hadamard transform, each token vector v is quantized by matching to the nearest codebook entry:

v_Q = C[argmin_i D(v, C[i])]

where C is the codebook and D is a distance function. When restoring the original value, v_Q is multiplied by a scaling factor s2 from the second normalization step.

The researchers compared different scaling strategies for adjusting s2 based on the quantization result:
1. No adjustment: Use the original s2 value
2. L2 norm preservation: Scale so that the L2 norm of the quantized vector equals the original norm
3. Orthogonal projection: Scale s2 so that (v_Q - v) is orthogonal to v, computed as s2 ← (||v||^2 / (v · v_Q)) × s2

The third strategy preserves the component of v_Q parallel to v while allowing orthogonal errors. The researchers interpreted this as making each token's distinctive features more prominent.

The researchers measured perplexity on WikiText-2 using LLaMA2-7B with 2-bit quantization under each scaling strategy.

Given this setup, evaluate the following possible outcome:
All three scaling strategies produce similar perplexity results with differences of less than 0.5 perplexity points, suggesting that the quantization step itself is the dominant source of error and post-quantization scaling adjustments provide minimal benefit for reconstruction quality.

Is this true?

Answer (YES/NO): NO